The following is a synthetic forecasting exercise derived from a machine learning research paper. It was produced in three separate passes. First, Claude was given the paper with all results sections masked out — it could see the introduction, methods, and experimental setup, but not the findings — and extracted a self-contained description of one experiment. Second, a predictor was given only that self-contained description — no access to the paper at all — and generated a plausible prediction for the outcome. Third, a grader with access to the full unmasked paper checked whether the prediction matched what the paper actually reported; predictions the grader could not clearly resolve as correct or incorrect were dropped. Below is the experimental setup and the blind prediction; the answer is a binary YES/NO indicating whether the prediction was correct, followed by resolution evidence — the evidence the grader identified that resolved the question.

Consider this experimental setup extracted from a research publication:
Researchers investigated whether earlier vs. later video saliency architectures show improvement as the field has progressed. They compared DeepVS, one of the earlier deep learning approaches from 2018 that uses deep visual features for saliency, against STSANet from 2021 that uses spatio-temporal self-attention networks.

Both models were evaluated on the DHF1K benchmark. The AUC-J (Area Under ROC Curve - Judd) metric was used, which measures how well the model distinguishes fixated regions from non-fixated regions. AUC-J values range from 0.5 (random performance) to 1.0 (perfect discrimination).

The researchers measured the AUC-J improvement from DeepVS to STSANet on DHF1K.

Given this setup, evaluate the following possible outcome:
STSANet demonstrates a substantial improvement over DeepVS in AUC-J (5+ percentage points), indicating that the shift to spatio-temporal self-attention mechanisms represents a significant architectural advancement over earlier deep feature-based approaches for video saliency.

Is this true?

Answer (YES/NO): YES